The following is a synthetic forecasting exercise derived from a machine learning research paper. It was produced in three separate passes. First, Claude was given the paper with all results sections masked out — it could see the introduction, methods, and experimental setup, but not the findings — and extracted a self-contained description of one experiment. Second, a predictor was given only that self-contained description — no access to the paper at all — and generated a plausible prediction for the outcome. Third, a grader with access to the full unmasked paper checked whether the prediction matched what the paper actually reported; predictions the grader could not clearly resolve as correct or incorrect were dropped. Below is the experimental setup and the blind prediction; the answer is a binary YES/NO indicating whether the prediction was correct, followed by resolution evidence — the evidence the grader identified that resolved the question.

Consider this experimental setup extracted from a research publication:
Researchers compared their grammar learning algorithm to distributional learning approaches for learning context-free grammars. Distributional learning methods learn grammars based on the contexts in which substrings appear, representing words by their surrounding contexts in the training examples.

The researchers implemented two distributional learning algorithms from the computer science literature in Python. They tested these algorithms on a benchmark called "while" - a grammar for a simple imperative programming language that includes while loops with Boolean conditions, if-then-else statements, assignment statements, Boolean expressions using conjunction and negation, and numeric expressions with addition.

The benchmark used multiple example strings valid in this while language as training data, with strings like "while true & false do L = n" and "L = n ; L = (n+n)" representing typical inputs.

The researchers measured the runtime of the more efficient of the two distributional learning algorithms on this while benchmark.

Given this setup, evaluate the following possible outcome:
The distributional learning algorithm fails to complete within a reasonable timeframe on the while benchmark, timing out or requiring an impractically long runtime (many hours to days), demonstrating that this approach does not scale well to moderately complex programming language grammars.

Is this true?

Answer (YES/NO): YES